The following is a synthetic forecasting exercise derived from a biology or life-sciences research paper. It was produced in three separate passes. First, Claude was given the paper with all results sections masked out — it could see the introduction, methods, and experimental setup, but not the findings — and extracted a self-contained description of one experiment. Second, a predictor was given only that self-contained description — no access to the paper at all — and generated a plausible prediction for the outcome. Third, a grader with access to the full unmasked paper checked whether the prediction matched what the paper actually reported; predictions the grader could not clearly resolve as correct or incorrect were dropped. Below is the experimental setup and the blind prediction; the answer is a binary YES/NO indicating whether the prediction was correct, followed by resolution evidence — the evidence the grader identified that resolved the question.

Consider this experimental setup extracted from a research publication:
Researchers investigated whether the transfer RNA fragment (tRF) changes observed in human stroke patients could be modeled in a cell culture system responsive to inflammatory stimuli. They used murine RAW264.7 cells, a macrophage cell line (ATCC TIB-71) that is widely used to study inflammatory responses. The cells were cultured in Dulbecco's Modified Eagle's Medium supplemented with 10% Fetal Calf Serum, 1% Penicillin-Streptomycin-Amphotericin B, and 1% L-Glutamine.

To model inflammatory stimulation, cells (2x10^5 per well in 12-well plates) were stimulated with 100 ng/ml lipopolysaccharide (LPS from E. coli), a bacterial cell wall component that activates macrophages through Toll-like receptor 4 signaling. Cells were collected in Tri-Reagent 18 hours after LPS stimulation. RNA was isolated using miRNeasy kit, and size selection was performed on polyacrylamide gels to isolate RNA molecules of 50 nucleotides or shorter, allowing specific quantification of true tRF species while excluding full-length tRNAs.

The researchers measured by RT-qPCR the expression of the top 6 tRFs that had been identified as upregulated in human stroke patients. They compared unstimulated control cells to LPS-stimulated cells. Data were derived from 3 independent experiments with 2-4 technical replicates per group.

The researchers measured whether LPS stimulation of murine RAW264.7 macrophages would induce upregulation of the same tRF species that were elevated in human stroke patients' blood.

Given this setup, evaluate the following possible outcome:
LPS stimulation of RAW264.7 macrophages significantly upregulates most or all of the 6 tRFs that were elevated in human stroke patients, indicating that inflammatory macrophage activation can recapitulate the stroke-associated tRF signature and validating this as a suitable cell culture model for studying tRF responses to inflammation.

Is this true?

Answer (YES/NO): YES